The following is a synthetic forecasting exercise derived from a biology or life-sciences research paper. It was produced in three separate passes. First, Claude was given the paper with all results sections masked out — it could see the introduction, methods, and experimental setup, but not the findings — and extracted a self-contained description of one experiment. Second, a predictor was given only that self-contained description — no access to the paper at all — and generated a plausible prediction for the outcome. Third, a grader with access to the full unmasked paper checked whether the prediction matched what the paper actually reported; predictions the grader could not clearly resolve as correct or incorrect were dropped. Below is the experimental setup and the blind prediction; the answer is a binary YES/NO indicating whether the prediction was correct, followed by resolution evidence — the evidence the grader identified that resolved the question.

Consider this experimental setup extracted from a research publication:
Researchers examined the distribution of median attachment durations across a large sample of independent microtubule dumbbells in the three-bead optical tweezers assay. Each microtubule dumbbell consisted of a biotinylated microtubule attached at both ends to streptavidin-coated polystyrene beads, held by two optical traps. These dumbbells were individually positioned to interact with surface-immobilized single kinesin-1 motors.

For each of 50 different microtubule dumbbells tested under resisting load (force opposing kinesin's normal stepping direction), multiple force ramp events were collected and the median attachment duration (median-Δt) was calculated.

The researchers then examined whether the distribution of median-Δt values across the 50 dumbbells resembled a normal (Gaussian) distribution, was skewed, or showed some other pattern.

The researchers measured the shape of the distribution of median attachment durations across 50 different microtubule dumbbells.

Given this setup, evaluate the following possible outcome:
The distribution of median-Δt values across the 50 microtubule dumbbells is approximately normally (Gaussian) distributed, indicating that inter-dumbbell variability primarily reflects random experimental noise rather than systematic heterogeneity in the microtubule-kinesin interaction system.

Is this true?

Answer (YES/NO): NO